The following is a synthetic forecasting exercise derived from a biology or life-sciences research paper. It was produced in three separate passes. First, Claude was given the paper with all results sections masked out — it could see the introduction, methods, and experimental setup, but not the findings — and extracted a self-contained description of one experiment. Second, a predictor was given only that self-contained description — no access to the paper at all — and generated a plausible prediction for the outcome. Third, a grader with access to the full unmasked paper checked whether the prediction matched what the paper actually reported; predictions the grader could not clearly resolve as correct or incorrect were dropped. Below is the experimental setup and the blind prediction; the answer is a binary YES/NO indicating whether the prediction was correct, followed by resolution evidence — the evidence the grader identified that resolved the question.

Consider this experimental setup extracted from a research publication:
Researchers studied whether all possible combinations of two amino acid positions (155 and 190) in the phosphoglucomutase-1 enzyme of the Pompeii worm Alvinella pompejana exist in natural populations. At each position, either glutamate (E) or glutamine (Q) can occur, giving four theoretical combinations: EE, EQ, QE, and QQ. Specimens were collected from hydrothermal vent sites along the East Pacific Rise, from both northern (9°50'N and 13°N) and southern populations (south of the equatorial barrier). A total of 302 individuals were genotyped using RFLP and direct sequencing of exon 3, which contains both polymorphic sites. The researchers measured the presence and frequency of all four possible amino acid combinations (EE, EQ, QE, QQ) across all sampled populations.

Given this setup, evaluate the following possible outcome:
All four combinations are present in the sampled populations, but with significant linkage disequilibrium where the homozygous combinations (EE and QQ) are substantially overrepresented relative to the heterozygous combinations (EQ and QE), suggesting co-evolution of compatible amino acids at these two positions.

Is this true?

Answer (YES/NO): NO